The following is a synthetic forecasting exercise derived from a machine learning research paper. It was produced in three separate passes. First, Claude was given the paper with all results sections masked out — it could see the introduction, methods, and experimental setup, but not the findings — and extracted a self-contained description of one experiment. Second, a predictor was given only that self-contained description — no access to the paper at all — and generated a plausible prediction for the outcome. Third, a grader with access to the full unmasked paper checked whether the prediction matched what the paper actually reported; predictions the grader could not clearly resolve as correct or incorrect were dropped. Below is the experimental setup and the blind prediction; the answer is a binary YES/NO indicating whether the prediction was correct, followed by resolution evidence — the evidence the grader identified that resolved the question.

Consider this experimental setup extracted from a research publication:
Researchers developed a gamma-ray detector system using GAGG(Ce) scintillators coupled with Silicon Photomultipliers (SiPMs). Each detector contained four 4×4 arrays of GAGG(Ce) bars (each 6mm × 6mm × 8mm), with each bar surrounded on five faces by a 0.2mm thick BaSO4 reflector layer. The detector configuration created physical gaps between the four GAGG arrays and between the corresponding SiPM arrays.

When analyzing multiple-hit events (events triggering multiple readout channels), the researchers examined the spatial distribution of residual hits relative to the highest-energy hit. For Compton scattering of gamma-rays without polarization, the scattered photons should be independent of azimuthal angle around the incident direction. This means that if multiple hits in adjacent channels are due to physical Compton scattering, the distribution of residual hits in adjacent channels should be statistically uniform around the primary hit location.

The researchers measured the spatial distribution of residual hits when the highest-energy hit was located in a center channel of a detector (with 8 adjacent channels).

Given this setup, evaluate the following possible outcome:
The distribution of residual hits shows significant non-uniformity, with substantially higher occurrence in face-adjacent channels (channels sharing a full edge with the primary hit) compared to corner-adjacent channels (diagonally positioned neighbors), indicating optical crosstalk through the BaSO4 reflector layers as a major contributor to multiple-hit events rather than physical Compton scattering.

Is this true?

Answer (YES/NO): NO